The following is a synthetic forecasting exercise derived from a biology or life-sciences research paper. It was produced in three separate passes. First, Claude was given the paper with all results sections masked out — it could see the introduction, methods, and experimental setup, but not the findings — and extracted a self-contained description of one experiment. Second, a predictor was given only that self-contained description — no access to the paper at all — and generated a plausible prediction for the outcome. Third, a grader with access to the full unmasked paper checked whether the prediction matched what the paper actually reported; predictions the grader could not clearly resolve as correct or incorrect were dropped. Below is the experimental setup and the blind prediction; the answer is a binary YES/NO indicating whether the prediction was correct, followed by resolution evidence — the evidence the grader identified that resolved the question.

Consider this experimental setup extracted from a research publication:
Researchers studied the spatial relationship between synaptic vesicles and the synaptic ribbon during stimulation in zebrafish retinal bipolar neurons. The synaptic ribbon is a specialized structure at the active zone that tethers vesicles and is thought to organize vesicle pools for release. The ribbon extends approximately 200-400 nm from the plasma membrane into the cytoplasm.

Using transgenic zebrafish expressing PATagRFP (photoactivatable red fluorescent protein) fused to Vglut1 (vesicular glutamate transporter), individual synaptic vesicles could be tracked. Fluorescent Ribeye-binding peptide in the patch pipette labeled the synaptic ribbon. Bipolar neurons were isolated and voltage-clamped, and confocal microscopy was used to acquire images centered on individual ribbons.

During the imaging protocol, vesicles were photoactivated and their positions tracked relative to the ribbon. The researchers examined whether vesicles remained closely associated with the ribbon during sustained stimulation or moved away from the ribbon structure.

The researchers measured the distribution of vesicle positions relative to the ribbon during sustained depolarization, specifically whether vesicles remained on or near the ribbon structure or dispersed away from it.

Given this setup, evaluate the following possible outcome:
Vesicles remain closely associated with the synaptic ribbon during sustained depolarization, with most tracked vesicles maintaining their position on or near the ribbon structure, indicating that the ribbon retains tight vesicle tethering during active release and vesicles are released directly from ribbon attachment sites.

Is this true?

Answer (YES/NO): NO